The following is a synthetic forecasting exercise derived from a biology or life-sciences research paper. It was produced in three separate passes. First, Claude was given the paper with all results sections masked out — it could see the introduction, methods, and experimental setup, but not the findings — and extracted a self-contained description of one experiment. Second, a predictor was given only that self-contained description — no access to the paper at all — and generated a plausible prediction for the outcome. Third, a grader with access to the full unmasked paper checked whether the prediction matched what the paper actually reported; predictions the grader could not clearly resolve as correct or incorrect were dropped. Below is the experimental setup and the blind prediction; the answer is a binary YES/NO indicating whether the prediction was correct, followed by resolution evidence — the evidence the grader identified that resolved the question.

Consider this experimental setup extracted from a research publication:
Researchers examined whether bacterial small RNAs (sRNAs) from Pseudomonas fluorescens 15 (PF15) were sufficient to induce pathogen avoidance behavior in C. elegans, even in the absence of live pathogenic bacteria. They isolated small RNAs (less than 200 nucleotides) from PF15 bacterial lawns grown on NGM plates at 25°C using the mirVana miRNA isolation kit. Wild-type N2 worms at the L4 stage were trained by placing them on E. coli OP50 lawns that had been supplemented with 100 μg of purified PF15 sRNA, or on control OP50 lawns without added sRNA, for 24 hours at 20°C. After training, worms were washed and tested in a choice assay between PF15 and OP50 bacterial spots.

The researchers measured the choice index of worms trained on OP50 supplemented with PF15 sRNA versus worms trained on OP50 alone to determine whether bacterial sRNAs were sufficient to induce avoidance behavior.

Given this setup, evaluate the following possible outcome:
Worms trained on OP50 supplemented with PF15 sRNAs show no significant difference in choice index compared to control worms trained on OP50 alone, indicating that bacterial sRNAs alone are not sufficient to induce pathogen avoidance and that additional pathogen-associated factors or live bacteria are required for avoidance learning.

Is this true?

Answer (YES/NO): NO